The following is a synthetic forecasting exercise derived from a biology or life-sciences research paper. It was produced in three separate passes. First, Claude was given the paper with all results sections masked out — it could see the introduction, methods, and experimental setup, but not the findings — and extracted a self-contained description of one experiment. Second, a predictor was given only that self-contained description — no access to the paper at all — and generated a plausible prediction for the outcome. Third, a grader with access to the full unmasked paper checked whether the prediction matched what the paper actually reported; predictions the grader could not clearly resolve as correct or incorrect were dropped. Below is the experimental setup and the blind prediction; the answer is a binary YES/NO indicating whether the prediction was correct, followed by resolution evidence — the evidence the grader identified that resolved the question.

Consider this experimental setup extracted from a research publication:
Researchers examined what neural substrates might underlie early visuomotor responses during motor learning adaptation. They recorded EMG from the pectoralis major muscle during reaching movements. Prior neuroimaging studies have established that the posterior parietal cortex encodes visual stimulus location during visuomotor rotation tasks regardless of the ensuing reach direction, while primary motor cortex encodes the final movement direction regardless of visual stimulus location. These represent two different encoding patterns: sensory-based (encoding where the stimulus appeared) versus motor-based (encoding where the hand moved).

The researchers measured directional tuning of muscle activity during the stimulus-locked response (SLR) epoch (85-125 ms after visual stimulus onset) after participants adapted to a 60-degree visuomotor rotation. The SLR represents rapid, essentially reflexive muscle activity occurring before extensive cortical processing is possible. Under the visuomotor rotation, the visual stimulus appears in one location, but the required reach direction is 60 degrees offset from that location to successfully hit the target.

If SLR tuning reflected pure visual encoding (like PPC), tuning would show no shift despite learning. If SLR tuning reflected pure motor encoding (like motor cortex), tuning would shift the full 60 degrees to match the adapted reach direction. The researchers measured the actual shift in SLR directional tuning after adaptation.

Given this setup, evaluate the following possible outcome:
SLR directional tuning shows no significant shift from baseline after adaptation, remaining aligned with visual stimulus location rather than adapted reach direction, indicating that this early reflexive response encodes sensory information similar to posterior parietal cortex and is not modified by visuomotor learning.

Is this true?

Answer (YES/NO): NO